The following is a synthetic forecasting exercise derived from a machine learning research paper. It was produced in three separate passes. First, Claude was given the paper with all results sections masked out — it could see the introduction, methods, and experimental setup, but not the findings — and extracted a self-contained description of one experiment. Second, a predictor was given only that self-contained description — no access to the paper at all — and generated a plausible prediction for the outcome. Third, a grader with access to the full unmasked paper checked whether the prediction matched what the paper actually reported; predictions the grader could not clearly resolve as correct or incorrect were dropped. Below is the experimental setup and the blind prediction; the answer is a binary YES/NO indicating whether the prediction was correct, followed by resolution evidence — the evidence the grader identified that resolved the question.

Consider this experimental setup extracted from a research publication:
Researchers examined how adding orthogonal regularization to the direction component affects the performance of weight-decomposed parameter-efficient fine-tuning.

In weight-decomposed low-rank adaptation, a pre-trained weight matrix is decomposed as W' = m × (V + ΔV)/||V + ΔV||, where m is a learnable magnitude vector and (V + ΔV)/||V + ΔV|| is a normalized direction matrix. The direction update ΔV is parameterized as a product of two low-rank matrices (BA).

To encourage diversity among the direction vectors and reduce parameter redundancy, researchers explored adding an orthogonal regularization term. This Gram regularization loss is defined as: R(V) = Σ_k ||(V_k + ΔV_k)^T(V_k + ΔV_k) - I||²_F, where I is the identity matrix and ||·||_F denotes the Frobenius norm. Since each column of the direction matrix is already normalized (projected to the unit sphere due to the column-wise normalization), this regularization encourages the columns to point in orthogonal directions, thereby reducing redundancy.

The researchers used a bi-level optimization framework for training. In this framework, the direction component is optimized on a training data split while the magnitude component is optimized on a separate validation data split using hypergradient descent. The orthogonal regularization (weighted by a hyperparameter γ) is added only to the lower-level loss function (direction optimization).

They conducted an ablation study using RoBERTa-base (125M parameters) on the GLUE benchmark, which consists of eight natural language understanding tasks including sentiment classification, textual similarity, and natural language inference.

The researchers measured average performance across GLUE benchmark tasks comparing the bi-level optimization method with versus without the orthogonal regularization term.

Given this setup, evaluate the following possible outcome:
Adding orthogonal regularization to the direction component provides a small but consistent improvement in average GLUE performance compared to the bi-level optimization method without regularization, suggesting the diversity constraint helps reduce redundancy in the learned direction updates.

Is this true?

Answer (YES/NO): YES